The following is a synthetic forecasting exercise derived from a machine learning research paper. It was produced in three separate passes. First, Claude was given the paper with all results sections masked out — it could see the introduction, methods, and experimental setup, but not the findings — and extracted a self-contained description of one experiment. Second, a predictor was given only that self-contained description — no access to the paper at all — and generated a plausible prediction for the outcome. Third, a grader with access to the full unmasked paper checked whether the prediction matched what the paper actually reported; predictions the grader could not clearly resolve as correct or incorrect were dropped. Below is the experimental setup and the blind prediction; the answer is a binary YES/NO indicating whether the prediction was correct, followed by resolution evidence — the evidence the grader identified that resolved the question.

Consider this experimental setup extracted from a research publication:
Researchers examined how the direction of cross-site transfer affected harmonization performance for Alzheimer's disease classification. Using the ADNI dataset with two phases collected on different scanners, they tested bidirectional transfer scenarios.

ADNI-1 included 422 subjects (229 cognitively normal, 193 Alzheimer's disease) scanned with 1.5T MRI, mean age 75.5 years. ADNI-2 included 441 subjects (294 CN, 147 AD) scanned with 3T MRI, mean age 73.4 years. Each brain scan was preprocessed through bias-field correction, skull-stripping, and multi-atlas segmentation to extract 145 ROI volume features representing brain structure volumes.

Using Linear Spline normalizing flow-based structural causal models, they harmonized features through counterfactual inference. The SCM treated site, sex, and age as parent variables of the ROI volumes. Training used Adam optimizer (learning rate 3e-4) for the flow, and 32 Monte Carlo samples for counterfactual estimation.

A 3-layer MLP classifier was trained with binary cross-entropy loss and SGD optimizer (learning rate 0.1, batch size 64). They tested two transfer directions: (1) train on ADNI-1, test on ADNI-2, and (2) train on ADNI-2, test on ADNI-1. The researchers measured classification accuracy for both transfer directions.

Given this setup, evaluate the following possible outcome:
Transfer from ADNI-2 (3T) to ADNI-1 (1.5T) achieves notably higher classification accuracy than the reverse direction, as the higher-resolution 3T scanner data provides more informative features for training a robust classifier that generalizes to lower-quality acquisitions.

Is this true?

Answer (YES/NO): NO